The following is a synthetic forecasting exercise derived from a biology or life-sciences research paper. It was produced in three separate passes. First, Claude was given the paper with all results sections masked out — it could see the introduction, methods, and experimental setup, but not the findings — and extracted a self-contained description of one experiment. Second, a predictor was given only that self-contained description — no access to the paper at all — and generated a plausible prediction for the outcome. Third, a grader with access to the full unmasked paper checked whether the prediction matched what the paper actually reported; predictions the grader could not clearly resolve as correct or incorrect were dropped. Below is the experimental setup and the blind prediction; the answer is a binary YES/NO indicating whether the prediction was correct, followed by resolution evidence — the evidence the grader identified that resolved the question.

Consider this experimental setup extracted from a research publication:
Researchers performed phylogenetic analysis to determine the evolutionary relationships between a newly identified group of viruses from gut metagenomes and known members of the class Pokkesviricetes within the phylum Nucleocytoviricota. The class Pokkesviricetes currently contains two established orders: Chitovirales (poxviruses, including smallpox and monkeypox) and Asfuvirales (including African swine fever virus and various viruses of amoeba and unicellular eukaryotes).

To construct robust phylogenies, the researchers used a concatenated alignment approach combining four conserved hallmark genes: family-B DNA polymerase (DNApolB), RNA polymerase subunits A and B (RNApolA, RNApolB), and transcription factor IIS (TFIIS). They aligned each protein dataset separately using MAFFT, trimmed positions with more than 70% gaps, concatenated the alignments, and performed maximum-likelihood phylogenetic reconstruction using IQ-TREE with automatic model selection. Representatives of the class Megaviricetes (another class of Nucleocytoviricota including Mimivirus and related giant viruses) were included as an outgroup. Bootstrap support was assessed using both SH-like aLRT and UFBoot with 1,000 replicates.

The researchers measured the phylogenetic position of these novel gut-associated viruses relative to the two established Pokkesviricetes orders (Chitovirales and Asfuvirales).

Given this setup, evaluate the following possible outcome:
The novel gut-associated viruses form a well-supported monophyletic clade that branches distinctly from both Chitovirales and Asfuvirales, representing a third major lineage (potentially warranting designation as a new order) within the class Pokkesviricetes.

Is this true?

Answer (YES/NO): YES